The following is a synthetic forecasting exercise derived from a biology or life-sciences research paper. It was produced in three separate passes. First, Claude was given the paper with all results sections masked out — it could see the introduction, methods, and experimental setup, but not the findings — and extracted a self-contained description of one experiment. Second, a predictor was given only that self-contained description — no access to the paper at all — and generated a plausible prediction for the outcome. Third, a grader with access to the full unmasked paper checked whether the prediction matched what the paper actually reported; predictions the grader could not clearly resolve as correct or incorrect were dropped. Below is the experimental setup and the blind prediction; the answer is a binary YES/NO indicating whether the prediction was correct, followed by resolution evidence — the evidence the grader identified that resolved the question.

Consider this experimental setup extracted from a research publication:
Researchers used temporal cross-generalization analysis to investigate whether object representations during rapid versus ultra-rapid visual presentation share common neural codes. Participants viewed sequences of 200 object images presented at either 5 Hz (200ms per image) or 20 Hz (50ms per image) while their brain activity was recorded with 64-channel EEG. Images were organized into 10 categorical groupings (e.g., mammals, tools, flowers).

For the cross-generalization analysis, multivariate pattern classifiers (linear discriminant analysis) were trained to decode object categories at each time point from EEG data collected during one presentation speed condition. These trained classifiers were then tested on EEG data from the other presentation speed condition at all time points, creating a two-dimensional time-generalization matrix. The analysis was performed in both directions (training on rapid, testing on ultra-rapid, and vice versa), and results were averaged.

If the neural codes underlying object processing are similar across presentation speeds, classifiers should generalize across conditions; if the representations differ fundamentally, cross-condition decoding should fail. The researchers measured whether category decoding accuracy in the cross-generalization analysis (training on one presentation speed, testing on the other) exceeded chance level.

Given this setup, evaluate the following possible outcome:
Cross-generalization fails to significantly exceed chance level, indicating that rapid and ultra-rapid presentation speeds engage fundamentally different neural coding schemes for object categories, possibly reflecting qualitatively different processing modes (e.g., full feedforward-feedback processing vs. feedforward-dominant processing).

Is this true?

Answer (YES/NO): NO